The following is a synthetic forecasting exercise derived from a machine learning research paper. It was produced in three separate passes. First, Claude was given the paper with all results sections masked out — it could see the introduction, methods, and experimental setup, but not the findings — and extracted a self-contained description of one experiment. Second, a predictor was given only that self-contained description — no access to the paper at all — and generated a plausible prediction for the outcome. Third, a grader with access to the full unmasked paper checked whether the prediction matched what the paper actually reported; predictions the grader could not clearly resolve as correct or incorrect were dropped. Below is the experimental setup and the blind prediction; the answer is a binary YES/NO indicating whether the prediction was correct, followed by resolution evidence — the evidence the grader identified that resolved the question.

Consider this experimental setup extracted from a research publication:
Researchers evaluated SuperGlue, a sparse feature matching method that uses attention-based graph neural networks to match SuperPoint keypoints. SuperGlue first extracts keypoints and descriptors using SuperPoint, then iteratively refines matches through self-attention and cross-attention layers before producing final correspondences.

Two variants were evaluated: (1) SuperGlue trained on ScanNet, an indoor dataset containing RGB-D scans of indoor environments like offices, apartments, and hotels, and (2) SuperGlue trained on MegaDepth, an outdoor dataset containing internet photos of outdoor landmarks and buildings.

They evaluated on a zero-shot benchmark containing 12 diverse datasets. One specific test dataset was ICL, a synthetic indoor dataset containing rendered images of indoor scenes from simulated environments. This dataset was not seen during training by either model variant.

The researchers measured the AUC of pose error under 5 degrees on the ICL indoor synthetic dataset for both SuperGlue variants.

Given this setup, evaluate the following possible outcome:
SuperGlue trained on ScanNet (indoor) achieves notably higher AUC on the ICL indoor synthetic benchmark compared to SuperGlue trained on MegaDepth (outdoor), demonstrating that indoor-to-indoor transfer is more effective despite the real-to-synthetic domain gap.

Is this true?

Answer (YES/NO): NO